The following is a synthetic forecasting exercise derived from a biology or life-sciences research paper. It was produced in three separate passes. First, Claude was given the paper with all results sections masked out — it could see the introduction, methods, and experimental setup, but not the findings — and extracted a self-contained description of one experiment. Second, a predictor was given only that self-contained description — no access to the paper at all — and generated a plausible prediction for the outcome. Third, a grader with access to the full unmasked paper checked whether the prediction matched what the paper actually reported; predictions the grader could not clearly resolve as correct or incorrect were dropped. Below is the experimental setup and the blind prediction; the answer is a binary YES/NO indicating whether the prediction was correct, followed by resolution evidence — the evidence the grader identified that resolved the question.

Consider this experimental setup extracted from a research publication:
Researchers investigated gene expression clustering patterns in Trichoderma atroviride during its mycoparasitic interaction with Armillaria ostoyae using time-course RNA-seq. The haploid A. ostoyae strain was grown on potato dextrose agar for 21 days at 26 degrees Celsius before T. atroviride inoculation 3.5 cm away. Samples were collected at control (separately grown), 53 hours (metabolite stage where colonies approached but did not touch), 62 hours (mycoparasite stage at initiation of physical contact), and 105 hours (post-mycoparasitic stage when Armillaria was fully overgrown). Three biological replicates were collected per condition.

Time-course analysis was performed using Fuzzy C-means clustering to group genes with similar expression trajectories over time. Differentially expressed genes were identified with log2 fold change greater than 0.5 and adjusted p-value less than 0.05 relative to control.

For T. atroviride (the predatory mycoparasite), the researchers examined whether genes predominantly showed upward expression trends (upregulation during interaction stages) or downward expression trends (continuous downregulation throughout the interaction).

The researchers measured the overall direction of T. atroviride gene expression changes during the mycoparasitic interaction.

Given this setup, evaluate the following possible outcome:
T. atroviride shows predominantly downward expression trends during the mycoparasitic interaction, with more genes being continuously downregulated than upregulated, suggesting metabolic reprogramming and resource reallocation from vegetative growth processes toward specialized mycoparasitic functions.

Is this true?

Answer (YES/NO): NO